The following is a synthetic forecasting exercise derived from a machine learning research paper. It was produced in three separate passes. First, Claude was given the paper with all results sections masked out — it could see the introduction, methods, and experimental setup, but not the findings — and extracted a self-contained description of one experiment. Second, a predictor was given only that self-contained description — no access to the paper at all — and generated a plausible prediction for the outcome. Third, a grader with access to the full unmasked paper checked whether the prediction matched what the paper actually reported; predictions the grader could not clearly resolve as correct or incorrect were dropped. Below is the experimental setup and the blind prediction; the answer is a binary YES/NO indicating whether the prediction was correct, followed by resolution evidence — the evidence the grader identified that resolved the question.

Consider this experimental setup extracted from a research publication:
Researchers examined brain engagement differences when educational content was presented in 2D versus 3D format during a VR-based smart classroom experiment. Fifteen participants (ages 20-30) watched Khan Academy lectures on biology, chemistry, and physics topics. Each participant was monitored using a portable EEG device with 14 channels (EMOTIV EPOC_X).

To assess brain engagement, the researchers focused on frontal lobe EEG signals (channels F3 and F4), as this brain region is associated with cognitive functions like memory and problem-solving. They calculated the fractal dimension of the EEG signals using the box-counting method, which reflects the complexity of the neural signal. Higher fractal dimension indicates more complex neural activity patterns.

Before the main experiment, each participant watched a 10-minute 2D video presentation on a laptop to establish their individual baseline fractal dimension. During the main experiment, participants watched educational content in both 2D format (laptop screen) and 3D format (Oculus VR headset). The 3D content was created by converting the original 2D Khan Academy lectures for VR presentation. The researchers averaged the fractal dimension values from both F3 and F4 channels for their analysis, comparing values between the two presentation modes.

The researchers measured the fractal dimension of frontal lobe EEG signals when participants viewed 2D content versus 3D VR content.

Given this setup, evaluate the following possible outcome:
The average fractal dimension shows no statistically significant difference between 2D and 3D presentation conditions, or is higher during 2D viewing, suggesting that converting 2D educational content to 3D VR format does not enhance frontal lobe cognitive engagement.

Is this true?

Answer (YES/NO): NO